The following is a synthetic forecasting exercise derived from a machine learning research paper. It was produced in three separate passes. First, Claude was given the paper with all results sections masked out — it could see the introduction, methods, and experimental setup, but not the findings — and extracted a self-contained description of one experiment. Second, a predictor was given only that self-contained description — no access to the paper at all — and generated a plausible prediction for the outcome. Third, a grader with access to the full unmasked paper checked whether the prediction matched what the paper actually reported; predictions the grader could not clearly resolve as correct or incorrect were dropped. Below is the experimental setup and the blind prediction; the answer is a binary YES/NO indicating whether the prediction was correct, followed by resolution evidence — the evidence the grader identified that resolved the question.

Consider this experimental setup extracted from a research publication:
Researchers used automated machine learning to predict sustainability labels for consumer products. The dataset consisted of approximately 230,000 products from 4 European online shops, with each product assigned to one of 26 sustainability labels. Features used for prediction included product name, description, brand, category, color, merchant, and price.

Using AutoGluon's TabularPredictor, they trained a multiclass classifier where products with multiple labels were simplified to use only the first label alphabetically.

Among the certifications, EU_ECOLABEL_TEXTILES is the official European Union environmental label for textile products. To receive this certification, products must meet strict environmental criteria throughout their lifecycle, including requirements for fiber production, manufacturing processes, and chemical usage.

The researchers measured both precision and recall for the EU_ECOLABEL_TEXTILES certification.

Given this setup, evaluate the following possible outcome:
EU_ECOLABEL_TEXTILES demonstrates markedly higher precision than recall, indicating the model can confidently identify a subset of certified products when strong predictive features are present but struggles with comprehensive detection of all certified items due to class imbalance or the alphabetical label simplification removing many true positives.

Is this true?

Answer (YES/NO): NO